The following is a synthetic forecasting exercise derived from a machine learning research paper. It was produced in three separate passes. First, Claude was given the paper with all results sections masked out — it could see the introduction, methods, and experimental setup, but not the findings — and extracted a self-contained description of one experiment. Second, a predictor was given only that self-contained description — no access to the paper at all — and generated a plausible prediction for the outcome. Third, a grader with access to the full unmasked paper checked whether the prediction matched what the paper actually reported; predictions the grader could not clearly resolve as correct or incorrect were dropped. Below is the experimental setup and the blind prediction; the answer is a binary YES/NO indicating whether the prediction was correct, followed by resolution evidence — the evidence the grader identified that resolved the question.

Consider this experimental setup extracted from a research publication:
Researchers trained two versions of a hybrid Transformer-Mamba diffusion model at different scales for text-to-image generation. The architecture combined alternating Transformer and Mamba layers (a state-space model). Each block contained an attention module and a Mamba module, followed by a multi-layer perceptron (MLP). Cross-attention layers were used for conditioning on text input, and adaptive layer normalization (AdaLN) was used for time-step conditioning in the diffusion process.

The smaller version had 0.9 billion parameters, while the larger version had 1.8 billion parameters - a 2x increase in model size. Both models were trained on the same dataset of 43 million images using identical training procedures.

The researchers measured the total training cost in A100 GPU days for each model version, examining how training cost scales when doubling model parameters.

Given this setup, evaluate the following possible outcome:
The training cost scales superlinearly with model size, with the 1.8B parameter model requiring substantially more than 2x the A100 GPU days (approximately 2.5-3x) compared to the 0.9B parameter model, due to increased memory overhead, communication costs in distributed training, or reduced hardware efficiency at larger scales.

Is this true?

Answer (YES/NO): YES